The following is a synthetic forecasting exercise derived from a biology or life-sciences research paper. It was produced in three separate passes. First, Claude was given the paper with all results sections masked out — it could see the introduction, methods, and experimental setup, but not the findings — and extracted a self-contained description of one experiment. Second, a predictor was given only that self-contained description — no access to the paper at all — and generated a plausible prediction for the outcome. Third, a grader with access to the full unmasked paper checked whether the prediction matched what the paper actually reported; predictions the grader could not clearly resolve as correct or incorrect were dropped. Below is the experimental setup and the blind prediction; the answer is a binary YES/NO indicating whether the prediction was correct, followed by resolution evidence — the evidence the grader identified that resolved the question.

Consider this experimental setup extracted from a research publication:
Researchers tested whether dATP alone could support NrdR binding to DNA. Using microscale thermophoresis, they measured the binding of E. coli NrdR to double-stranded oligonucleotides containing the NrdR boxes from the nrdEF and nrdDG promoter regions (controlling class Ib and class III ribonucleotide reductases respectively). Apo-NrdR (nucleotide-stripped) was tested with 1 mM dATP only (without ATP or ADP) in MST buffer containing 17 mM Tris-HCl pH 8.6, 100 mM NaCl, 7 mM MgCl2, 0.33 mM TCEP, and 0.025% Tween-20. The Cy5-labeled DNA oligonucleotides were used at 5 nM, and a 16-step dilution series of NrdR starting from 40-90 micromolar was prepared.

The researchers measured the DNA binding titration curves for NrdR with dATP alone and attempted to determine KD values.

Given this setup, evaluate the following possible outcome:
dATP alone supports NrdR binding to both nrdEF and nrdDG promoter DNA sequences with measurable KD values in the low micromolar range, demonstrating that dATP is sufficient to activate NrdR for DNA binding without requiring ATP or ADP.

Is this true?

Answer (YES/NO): NO